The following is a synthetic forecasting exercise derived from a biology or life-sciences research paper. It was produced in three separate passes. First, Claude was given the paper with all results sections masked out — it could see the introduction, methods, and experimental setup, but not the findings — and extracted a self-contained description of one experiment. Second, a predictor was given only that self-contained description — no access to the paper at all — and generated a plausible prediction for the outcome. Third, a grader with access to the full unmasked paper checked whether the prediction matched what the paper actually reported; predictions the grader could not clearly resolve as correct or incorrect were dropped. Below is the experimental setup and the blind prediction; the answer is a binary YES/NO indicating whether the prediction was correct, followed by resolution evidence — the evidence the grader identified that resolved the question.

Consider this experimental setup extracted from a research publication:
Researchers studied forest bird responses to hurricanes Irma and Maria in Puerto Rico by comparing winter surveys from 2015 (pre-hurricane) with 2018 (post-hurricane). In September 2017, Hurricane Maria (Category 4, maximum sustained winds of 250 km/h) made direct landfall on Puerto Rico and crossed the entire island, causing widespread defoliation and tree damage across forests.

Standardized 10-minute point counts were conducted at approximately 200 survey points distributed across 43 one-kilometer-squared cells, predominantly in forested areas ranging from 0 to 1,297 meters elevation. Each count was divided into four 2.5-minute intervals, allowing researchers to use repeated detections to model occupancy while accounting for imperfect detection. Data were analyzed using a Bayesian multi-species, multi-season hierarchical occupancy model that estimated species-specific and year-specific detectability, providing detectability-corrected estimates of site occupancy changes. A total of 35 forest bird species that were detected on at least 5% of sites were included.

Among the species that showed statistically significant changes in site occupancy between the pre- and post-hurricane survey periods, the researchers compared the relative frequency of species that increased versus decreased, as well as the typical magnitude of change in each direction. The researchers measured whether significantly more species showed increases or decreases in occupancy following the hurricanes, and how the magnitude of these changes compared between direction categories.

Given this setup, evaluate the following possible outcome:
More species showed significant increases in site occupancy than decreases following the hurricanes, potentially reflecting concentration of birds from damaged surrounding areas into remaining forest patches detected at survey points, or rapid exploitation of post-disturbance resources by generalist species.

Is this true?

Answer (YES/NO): NO